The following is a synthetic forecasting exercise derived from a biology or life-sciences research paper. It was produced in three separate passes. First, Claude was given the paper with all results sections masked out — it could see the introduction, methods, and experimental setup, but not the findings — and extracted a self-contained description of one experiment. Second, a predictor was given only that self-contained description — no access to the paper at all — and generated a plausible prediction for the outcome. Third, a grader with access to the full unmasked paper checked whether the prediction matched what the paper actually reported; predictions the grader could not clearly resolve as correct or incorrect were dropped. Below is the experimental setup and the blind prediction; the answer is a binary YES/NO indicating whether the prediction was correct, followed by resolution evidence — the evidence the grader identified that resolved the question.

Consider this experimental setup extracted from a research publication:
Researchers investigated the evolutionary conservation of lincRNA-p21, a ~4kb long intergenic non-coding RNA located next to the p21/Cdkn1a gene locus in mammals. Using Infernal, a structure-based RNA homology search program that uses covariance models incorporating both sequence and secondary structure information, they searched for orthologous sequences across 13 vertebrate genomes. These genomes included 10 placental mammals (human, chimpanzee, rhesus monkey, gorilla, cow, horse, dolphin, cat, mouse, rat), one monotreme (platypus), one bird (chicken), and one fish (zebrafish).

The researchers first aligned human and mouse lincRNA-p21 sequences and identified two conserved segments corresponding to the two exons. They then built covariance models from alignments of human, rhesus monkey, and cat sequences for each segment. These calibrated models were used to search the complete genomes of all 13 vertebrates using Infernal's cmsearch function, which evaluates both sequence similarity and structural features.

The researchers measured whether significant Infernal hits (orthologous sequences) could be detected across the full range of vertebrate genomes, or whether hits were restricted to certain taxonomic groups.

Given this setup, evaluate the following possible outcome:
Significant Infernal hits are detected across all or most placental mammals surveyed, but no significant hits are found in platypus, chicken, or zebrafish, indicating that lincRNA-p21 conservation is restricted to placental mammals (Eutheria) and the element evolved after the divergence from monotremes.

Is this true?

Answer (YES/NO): YES